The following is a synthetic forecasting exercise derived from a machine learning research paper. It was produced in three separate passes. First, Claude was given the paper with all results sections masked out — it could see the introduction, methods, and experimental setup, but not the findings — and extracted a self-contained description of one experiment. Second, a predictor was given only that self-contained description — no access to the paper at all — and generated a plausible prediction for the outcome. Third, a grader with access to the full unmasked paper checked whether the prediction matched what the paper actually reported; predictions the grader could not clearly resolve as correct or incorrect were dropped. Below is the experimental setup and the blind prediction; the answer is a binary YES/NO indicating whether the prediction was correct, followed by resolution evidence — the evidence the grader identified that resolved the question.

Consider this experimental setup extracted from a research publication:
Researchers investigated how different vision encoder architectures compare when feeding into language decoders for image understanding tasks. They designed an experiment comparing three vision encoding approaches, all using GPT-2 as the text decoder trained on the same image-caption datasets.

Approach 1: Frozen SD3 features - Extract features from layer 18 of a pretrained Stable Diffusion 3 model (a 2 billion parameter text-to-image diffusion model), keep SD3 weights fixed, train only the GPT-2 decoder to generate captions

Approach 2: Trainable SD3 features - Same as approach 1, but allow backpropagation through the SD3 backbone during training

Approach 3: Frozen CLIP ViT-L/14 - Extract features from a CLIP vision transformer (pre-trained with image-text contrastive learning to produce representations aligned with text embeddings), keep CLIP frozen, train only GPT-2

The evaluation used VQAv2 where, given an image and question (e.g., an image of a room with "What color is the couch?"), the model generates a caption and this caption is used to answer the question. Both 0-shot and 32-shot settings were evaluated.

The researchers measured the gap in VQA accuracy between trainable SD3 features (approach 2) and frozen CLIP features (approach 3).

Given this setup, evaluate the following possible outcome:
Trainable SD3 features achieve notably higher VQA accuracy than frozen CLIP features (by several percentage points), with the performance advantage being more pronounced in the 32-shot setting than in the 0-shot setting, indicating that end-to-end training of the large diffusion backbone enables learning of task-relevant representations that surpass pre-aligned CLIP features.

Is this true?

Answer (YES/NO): NO